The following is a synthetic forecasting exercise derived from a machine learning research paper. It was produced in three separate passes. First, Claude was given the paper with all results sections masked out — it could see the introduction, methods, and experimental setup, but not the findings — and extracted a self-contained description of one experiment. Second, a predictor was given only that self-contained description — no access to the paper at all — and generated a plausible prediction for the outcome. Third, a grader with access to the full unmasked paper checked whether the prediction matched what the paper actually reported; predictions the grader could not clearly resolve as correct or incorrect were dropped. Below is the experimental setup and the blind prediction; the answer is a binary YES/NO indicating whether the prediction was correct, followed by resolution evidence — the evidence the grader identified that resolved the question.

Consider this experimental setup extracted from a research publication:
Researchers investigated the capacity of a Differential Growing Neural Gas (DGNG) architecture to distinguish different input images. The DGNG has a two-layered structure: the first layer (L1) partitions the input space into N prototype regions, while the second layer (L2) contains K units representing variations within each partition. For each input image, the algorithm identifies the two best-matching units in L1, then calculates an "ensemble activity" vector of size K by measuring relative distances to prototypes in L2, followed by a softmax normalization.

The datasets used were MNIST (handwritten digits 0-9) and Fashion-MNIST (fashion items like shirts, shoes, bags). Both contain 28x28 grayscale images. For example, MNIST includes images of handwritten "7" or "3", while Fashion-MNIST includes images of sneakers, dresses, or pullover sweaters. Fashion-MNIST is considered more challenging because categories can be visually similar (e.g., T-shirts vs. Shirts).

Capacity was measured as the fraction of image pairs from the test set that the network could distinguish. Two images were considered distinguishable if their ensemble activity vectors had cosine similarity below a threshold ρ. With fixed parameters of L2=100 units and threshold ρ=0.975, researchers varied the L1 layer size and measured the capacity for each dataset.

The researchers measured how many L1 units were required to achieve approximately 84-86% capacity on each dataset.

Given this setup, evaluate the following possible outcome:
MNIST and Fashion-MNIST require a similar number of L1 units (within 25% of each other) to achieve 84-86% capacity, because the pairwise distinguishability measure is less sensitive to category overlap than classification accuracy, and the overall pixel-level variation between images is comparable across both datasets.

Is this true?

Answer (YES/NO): NO